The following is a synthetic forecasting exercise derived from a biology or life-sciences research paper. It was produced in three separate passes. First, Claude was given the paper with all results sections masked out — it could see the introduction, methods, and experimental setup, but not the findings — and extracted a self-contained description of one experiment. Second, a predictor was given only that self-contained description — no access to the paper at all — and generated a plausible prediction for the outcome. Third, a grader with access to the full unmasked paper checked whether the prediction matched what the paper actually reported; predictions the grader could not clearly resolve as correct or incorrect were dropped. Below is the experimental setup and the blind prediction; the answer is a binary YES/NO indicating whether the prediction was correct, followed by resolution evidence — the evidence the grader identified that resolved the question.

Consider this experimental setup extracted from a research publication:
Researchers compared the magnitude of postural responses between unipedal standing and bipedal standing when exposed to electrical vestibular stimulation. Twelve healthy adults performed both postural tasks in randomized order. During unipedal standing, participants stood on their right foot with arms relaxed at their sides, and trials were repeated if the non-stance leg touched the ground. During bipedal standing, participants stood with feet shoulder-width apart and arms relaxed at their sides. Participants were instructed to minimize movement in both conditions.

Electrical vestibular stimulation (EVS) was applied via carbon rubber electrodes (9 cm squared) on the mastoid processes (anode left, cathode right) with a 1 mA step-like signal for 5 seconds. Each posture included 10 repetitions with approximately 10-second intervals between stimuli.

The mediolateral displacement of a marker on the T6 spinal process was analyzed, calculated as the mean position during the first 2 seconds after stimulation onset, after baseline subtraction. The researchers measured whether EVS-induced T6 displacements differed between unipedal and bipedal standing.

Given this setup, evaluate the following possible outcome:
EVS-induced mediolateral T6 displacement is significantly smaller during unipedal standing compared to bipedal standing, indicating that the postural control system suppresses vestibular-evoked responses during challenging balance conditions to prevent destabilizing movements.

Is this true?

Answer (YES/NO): NO